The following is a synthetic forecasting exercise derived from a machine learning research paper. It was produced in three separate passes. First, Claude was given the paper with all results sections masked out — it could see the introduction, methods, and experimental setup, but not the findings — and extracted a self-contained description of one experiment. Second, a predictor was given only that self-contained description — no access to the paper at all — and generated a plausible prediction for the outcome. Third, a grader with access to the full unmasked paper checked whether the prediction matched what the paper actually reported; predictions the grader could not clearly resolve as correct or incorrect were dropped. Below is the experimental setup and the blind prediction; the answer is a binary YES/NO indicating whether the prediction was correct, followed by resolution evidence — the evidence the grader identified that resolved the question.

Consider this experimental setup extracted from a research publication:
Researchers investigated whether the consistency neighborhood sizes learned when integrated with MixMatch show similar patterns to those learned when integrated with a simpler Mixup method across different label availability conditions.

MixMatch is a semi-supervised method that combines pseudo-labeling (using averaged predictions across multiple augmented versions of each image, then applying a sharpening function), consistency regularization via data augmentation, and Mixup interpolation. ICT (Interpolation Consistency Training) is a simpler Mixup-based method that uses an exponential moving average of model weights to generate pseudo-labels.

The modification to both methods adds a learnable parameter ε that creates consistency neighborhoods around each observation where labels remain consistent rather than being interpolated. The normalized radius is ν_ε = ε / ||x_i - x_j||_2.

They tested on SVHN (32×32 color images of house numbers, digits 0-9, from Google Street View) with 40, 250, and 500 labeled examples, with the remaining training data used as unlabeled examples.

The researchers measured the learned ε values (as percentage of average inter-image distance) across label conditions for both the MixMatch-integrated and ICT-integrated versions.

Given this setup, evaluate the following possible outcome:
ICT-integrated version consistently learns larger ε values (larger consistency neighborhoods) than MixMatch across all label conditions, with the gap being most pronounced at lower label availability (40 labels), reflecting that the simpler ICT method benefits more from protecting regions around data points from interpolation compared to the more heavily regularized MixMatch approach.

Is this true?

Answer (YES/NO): NO